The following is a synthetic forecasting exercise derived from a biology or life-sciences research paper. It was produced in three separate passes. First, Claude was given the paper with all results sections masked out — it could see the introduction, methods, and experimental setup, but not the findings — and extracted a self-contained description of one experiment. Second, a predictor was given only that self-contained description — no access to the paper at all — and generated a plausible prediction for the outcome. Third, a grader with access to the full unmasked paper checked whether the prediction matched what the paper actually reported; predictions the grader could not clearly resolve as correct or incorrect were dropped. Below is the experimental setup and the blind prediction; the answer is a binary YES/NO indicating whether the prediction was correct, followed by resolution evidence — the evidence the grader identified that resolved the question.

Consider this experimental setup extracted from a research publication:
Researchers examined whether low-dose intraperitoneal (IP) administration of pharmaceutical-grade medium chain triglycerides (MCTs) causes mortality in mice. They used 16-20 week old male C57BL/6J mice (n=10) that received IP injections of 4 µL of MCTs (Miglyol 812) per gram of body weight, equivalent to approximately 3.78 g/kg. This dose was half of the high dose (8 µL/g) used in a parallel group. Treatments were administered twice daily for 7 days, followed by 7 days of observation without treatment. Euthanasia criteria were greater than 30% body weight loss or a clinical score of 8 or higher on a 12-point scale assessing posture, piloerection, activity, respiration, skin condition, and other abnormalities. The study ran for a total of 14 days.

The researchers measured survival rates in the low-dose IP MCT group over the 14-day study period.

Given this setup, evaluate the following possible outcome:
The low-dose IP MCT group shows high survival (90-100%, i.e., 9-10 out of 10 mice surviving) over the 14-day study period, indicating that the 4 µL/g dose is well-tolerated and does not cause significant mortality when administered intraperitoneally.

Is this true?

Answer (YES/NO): YES